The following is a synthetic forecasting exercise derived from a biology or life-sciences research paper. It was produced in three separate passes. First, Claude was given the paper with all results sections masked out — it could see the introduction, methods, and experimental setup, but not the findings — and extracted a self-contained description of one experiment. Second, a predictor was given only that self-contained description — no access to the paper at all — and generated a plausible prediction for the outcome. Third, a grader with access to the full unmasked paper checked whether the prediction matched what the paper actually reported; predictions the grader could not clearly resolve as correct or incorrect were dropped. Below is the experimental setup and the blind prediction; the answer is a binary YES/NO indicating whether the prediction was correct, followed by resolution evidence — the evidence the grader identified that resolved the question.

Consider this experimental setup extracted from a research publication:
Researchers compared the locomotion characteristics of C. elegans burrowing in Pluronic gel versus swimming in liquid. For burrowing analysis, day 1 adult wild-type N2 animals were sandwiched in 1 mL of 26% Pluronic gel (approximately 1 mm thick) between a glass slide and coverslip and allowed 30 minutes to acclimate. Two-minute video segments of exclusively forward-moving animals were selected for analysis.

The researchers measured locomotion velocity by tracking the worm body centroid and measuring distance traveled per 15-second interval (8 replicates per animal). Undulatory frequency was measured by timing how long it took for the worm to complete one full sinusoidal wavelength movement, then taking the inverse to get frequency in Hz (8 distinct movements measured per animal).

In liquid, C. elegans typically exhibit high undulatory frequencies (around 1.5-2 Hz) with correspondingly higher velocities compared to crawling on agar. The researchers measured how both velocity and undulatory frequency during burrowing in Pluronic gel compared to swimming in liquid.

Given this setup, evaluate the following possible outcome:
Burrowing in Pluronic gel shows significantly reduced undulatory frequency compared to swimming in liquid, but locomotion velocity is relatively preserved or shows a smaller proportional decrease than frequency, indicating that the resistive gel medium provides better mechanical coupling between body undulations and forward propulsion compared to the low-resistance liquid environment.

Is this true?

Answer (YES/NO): NO